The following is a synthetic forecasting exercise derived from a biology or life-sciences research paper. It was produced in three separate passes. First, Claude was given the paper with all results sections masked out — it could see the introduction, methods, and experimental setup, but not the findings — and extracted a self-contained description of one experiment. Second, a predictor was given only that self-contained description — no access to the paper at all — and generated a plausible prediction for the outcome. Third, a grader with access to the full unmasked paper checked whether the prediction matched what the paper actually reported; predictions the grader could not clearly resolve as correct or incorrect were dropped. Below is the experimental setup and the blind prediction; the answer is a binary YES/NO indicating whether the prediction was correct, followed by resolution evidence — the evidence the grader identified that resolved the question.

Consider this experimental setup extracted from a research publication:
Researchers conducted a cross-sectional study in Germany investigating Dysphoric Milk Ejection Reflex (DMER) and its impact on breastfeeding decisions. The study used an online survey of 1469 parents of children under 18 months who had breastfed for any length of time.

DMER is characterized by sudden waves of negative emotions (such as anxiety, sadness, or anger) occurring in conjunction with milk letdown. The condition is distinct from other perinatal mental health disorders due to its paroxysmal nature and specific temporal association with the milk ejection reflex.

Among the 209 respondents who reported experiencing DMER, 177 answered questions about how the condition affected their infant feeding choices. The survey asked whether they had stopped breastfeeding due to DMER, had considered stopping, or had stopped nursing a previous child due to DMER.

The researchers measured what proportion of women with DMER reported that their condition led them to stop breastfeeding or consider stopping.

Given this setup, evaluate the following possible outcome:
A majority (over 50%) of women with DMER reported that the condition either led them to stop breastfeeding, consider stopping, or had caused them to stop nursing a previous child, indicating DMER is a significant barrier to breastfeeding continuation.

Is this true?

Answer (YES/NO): NO